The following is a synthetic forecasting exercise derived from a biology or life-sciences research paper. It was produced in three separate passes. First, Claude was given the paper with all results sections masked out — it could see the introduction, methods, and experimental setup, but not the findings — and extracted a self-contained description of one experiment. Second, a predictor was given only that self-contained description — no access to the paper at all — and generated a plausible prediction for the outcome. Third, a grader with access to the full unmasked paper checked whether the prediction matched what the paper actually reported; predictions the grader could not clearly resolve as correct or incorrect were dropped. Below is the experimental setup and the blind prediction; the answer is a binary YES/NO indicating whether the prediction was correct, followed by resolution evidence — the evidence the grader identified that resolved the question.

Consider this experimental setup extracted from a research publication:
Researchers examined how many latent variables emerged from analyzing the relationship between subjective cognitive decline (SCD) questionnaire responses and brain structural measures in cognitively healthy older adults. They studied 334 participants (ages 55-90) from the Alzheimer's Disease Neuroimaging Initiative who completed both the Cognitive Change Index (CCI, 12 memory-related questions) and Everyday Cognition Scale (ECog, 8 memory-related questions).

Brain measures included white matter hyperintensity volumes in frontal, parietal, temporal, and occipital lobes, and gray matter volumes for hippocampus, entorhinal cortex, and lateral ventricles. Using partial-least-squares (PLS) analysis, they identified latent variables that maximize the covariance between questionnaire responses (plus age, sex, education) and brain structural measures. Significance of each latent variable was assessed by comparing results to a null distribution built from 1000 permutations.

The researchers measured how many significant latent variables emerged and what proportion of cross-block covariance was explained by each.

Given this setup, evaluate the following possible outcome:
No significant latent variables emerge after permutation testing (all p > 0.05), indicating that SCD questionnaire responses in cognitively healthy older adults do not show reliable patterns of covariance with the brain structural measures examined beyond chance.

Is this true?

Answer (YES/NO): NO